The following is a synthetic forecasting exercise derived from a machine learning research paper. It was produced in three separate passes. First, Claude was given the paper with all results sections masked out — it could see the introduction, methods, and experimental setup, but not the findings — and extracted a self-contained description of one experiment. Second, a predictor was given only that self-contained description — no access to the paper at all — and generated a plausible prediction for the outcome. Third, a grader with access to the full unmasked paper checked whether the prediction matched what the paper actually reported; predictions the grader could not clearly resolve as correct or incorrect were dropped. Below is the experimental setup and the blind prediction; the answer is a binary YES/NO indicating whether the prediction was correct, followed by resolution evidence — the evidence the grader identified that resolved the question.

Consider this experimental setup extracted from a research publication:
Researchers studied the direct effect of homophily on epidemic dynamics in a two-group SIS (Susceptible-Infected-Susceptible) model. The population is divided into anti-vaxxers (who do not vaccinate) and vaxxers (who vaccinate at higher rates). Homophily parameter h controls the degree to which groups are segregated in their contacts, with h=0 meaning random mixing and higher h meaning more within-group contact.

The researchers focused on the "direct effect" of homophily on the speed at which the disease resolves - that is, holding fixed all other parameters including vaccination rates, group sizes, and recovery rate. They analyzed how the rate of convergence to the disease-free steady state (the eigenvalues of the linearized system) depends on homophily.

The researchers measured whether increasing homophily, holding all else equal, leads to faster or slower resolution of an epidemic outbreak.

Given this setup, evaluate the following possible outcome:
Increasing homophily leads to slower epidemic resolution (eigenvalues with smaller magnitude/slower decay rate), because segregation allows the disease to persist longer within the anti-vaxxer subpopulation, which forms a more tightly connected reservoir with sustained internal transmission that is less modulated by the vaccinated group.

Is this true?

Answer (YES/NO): YES